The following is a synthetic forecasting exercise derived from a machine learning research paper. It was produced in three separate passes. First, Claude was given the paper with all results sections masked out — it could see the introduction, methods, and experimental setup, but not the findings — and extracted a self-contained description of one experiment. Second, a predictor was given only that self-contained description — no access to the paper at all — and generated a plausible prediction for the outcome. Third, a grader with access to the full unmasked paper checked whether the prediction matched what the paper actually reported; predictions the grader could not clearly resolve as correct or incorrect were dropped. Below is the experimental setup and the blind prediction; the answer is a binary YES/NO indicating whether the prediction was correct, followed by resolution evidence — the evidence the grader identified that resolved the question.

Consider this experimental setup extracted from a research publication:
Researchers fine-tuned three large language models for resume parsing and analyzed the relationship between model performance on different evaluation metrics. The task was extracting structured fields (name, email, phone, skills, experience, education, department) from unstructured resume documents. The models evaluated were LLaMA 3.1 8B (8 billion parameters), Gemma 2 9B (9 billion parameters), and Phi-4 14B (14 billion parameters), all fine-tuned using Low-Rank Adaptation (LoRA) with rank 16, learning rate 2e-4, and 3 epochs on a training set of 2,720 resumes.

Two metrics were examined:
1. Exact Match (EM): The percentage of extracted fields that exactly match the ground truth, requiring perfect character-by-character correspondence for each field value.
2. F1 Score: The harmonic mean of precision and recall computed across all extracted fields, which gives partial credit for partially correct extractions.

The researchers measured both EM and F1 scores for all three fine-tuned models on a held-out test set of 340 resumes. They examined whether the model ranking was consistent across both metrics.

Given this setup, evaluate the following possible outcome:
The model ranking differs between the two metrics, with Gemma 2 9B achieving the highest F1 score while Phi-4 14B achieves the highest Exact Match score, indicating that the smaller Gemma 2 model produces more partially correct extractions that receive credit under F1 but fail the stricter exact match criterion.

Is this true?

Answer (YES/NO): NO